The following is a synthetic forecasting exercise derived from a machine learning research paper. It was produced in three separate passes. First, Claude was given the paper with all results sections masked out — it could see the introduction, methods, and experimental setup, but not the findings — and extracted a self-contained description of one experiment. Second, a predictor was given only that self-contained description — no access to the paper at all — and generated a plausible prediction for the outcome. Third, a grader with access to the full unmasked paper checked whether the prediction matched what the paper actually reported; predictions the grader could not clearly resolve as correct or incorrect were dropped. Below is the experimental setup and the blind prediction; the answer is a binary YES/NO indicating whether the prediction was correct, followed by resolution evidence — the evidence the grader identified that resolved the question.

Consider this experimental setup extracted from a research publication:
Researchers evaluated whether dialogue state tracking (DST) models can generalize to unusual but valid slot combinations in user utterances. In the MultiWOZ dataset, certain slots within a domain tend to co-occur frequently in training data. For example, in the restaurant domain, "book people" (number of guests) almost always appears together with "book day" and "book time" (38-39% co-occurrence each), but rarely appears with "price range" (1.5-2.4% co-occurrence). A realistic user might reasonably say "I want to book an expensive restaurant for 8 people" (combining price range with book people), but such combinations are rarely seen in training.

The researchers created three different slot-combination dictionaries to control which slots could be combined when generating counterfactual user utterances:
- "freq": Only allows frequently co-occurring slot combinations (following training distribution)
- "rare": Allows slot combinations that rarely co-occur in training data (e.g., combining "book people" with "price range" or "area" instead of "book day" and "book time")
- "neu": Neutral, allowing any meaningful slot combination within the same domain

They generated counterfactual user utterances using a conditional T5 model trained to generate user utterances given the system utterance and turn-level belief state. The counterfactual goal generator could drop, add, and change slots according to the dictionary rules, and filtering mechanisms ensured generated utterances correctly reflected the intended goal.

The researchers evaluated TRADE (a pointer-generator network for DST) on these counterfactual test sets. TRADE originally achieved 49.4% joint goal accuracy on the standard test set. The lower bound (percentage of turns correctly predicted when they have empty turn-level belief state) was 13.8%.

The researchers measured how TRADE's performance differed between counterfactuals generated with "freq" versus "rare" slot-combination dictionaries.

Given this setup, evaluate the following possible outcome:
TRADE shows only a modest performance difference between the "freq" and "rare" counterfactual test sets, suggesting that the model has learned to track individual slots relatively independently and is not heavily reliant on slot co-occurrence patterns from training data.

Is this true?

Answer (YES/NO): NO